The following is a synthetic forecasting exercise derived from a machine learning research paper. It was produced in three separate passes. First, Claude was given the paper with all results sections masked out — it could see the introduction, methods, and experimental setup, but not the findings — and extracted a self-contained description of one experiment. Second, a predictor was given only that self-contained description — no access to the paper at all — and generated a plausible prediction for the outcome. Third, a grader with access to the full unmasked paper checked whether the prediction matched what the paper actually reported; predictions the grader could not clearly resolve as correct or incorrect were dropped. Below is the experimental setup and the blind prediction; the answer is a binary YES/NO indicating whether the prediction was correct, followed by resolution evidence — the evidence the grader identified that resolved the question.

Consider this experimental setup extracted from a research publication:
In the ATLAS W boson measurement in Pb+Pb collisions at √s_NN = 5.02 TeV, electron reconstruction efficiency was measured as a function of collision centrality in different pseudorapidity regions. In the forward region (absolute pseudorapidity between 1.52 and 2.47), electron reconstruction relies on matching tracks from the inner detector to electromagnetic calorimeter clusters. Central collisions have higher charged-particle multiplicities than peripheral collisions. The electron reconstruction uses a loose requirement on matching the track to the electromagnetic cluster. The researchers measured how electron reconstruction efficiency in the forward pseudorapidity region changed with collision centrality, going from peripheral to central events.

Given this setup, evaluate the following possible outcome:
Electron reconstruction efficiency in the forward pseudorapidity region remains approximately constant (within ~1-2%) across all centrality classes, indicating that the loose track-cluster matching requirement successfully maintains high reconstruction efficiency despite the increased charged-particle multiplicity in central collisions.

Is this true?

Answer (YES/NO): NO